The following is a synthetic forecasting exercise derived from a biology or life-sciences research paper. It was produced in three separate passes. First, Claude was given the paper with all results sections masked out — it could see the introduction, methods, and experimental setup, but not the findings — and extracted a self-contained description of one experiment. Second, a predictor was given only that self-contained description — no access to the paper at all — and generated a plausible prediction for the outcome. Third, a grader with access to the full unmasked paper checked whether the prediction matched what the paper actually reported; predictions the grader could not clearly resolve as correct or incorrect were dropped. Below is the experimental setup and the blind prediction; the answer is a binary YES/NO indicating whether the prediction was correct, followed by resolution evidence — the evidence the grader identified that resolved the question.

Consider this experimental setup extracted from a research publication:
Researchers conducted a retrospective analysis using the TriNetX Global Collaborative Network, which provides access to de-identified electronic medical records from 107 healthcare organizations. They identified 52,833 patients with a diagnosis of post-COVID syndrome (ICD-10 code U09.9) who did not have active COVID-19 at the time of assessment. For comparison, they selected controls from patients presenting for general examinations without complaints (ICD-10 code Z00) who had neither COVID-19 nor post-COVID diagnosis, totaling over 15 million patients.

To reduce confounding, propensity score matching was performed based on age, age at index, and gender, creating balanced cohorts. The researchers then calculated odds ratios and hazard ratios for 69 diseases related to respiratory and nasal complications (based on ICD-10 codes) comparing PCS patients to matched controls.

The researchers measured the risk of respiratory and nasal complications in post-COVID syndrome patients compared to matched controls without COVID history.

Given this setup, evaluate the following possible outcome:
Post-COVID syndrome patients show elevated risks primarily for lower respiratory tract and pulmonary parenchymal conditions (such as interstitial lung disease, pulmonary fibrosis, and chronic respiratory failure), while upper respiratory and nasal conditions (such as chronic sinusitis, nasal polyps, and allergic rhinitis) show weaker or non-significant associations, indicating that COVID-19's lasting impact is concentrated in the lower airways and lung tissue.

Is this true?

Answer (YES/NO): NO